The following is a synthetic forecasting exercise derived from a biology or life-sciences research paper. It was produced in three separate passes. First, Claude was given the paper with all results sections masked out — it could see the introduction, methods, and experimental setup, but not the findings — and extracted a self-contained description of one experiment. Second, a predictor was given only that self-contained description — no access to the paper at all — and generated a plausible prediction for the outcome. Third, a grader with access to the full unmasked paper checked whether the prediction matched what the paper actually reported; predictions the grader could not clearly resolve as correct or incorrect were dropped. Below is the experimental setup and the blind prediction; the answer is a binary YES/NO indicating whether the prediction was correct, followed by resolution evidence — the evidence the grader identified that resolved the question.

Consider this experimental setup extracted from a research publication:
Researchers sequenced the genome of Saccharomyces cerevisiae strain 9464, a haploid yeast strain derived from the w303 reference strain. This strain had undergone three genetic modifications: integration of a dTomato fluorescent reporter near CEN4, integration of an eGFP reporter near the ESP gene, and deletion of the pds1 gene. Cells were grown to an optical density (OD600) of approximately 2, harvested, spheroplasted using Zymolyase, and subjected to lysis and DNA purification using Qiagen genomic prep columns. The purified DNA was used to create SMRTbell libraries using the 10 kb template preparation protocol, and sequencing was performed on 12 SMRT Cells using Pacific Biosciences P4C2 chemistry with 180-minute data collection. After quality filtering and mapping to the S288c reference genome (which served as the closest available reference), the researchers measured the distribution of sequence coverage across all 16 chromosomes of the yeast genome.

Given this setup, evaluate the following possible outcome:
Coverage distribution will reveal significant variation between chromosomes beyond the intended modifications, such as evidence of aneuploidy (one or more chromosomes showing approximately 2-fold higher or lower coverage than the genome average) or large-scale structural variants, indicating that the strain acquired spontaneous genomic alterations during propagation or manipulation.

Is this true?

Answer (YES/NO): NO